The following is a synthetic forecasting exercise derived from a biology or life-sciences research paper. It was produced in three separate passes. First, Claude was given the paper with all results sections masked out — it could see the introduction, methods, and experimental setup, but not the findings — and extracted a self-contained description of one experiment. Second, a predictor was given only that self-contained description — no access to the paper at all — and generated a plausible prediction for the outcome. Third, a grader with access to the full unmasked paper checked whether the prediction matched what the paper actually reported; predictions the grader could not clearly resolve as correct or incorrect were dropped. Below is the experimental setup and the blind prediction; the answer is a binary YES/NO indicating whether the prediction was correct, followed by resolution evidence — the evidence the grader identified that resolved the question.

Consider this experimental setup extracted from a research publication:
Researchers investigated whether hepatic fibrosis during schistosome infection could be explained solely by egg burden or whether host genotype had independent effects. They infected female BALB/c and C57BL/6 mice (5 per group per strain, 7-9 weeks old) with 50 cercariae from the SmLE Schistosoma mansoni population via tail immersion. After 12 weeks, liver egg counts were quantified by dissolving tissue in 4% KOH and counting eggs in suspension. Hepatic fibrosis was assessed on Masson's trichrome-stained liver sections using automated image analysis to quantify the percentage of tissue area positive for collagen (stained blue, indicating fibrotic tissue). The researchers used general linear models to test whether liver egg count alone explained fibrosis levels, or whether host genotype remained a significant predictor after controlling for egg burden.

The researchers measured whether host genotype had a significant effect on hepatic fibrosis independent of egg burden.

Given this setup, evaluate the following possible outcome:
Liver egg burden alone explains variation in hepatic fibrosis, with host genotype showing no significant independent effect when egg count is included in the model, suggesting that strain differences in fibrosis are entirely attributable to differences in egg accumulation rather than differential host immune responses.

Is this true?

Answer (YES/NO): NO